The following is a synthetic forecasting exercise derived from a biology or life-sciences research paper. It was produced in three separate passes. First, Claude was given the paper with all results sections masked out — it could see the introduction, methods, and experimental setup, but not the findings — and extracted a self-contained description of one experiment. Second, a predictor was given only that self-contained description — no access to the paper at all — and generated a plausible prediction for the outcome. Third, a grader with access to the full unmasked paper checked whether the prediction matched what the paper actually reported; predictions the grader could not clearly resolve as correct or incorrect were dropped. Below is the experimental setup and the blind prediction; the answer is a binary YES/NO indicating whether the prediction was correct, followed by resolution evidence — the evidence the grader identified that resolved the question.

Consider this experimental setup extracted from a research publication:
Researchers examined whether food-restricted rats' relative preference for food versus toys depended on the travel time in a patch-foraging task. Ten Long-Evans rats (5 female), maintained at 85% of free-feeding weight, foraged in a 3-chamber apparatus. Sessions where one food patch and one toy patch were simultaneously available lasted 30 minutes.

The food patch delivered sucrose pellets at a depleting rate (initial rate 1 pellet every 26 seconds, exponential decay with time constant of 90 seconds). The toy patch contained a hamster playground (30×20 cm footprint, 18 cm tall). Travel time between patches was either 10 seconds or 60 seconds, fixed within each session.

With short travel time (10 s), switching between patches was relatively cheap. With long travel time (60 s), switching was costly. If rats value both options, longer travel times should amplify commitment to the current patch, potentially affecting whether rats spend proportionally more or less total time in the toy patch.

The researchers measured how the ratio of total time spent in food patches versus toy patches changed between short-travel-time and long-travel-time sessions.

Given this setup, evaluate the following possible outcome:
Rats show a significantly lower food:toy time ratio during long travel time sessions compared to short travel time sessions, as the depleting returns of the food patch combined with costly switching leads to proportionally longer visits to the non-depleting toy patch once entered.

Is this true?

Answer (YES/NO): NO